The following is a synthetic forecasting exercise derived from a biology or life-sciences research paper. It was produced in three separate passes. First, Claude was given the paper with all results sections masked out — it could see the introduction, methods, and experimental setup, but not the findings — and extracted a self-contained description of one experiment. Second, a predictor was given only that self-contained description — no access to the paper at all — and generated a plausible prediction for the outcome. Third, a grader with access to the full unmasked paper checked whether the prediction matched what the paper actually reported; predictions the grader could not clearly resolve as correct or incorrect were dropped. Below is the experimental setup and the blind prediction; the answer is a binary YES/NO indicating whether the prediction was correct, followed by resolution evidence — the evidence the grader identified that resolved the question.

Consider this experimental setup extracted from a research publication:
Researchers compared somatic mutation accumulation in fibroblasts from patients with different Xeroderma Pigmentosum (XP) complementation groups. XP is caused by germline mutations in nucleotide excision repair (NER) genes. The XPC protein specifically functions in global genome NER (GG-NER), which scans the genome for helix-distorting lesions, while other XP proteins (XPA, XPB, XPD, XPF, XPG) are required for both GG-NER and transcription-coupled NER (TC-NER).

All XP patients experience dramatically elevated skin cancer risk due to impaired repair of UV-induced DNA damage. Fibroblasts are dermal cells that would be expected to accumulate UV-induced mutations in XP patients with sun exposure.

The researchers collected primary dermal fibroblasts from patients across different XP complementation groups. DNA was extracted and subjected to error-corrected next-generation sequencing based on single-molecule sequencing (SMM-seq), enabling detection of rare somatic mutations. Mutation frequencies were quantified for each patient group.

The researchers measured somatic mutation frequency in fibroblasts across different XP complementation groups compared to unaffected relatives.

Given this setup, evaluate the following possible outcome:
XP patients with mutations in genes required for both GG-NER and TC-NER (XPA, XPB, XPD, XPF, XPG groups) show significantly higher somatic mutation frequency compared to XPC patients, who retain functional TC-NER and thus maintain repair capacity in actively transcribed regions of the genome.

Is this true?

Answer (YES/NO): NO